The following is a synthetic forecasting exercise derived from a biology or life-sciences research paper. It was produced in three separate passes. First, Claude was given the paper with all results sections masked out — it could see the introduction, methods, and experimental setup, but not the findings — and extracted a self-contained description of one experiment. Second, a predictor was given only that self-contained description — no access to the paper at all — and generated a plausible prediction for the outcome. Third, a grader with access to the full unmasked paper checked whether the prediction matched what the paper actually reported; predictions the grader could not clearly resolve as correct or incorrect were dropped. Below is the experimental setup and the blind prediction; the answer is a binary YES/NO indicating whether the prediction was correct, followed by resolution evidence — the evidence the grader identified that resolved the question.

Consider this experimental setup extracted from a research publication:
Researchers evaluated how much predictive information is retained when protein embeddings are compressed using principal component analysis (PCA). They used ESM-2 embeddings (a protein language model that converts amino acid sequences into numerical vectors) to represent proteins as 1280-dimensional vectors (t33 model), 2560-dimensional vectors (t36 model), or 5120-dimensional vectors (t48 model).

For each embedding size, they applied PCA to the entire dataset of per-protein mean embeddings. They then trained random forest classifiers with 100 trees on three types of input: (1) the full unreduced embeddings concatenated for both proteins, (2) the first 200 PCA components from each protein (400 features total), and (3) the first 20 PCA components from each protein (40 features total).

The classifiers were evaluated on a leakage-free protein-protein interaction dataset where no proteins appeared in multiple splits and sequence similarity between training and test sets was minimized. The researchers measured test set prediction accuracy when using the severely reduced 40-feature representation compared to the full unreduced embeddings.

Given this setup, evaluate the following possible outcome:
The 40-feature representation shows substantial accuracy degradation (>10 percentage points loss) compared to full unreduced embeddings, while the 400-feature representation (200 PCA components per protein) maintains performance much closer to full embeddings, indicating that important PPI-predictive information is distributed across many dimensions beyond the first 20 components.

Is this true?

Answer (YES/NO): NO